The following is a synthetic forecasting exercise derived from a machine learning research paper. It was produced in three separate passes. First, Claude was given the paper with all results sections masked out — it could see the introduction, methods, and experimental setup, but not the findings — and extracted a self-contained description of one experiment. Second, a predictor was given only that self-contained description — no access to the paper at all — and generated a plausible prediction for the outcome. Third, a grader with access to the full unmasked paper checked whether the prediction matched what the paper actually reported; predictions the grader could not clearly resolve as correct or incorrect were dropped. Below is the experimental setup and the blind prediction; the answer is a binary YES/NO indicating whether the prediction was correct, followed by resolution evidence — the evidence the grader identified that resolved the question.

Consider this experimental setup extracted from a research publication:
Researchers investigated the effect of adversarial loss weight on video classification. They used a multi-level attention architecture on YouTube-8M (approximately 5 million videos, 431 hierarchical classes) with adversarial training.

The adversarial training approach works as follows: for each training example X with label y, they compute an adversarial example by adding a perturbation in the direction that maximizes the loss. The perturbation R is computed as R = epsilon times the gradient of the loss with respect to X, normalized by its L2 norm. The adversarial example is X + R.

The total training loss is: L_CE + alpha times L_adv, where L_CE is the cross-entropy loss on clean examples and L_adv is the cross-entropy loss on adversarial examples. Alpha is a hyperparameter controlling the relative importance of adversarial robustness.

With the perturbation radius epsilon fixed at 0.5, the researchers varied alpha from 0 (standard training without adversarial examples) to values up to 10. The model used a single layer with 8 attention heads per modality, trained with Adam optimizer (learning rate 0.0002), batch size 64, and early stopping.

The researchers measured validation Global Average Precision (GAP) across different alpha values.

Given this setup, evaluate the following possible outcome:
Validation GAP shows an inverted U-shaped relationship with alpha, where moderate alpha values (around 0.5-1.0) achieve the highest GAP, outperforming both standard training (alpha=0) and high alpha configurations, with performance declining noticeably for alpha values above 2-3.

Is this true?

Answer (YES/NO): YES